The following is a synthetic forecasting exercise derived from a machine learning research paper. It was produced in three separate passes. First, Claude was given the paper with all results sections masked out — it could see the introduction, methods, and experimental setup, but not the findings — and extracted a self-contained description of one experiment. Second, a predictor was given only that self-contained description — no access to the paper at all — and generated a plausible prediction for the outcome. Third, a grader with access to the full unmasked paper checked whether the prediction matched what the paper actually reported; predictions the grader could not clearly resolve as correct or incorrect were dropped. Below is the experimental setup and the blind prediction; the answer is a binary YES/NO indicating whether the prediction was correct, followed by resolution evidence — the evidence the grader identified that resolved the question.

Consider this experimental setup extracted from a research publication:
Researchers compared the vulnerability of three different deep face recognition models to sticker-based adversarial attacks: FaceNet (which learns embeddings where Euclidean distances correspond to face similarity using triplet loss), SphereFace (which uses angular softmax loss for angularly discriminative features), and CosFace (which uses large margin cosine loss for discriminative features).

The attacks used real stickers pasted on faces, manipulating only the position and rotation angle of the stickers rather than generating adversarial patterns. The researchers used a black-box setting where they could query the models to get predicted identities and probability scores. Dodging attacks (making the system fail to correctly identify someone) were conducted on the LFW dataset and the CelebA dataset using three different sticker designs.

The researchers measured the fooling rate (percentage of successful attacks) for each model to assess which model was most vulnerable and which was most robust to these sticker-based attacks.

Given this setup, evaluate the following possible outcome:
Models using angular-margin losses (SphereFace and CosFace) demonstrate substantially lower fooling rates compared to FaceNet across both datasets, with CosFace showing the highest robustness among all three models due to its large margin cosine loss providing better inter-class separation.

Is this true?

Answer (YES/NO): NO